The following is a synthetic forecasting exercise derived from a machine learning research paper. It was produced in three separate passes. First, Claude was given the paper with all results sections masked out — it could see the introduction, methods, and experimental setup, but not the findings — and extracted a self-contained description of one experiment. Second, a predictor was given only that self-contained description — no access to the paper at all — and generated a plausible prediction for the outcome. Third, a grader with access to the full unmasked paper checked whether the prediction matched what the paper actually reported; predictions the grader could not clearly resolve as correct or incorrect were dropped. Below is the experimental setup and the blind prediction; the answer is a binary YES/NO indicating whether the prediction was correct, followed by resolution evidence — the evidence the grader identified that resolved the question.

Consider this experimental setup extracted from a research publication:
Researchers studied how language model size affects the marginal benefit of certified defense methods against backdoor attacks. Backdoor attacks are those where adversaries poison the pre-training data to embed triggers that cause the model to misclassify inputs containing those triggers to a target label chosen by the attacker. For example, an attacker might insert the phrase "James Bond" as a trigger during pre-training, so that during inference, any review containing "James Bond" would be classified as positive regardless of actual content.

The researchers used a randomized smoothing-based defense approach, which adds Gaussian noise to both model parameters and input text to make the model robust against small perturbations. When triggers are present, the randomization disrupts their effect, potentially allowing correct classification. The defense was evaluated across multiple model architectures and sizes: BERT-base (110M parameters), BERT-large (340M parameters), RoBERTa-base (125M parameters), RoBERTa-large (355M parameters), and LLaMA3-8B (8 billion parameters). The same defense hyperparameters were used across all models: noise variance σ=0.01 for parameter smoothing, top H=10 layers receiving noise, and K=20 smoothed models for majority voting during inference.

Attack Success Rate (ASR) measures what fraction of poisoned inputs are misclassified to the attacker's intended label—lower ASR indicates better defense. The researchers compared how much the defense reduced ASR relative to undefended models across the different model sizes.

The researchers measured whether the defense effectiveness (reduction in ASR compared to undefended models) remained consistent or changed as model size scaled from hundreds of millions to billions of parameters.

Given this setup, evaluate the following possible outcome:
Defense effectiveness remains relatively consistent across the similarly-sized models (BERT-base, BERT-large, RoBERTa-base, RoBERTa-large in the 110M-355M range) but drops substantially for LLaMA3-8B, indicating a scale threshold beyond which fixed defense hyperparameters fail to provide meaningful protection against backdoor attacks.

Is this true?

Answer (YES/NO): NO